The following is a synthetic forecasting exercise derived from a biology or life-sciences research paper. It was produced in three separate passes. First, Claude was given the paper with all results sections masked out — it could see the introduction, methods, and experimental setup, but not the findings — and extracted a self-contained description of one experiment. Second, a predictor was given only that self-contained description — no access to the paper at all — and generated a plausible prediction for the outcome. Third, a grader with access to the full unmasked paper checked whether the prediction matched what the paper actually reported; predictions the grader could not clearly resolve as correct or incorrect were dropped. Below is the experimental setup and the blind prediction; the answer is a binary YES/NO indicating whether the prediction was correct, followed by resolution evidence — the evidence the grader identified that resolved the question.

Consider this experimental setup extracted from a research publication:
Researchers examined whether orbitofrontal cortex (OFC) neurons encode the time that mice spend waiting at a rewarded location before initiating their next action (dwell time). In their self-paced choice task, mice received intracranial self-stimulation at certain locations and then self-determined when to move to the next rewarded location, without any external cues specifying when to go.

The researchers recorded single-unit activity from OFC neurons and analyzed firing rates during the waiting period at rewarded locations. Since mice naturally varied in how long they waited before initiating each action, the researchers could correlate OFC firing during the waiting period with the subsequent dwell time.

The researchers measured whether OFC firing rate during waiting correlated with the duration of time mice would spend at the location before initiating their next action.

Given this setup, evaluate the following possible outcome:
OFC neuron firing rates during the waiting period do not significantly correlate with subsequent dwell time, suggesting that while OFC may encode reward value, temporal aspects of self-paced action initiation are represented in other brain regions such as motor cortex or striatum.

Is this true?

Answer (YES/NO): NO